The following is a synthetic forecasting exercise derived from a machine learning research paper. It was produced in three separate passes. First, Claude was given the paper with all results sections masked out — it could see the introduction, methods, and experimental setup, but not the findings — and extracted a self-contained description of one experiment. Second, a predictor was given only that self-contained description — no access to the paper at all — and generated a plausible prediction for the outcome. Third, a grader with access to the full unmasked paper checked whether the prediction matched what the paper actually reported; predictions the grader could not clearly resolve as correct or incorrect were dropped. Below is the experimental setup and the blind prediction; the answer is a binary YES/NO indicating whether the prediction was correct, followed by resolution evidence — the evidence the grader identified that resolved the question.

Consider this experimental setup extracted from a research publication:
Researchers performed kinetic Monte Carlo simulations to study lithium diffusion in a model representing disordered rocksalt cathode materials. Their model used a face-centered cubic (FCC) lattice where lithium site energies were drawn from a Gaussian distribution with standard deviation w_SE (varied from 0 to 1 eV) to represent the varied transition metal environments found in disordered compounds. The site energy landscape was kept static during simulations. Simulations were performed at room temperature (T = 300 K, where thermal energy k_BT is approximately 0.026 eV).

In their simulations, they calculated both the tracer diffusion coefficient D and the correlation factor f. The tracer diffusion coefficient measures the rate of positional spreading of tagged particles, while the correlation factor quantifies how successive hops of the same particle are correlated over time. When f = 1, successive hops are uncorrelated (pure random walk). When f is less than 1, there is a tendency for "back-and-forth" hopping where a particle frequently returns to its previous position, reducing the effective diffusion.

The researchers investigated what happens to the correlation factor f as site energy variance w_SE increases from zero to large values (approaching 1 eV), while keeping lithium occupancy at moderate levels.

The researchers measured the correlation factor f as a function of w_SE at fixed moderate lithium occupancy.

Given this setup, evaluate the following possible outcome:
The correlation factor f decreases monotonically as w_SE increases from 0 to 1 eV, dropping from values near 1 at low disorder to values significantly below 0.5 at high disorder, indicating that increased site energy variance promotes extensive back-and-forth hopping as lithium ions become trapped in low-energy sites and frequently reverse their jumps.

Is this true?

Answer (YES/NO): YES